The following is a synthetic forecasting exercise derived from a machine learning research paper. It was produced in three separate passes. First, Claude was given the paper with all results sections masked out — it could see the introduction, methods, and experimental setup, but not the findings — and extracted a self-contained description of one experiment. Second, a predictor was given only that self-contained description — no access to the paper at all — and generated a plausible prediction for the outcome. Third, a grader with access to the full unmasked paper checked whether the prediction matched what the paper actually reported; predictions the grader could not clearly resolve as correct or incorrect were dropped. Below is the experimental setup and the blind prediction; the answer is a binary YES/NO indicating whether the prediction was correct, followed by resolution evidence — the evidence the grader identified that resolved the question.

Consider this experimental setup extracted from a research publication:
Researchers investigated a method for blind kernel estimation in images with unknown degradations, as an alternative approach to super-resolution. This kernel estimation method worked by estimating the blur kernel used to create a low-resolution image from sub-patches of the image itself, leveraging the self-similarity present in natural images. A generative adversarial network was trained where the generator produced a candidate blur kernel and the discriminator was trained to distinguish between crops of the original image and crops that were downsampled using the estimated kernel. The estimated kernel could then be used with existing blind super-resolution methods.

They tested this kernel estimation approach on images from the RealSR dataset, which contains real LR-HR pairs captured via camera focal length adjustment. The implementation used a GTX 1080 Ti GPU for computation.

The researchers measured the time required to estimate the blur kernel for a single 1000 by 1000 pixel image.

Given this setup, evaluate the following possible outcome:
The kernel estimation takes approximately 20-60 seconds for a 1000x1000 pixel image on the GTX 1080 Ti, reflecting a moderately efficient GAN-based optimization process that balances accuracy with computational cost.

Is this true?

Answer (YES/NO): NO